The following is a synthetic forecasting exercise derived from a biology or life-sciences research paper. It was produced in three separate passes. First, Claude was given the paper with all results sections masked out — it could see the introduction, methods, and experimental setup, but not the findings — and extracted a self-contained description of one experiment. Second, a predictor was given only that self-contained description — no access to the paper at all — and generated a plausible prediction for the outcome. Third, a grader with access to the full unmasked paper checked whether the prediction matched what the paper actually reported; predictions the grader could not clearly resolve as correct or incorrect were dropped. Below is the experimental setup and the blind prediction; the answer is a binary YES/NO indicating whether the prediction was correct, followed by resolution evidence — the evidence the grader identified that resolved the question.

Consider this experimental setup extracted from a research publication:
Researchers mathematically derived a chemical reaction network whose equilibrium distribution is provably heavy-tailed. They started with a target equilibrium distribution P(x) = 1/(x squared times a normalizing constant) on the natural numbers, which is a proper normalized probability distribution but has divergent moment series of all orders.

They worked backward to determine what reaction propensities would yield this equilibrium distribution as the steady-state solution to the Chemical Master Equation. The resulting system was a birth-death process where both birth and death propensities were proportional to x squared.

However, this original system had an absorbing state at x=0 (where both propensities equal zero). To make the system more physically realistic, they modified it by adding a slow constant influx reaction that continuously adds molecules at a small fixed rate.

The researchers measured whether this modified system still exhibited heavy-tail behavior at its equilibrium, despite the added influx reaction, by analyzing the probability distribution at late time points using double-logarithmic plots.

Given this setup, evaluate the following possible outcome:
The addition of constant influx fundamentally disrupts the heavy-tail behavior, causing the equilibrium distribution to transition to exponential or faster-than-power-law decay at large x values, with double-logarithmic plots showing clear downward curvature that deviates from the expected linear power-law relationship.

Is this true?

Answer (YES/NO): NO